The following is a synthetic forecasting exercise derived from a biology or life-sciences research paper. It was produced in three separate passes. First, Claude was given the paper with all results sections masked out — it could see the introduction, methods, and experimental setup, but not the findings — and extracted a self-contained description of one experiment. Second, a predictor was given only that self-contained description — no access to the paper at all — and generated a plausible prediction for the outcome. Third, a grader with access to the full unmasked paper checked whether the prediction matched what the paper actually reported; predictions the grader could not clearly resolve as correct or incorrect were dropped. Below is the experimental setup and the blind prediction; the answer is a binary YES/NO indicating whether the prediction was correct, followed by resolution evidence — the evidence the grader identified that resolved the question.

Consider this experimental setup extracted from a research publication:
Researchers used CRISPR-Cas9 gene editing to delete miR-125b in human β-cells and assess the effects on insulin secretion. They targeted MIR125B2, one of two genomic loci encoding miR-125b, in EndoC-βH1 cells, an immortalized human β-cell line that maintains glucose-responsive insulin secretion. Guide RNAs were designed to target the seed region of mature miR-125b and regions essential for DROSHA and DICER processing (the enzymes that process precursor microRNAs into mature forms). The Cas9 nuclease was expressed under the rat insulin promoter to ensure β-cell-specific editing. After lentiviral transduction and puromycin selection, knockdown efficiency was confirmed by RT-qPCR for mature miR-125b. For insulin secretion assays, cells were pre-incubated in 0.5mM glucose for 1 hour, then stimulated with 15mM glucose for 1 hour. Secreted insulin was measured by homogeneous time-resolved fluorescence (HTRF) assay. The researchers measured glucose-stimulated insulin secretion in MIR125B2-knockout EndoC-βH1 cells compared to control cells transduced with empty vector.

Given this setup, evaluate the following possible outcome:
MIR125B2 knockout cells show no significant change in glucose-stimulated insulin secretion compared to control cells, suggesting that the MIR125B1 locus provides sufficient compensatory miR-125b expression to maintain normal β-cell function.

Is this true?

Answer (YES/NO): NO